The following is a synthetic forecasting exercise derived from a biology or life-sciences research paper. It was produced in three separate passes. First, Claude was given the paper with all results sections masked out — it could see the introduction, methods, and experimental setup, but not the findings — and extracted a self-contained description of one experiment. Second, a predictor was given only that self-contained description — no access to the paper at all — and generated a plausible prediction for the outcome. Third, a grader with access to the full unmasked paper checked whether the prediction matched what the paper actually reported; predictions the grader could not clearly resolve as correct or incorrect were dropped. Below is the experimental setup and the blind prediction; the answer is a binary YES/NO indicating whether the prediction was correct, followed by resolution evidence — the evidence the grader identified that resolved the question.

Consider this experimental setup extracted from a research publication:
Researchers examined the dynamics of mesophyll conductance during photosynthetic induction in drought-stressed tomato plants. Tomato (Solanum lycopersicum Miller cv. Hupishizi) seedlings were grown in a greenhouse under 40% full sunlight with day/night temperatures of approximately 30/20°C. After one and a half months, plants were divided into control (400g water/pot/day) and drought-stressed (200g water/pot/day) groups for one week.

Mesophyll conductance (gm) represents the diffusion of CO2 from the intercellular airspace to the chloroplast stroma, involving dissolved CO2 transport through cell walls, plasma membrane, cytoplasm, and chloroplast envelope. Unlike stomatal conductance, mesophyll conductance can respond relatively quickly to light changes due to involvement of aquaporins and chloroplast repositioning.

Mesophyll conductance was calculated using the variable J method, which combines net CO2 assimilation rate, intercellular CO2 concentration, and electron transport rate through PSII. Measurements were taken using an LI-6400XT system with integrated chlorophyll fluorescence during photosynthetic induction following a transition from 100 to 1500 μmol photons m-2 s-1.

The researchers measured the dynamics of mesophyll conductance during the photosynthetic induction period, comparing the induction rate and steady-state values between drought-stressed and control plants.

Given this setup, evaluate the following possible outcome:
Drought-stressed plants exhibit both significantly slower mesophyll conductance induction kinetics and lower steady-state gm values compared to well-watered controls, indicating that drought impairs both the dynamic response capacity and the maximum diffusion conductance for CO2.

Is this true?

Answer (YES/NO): YES